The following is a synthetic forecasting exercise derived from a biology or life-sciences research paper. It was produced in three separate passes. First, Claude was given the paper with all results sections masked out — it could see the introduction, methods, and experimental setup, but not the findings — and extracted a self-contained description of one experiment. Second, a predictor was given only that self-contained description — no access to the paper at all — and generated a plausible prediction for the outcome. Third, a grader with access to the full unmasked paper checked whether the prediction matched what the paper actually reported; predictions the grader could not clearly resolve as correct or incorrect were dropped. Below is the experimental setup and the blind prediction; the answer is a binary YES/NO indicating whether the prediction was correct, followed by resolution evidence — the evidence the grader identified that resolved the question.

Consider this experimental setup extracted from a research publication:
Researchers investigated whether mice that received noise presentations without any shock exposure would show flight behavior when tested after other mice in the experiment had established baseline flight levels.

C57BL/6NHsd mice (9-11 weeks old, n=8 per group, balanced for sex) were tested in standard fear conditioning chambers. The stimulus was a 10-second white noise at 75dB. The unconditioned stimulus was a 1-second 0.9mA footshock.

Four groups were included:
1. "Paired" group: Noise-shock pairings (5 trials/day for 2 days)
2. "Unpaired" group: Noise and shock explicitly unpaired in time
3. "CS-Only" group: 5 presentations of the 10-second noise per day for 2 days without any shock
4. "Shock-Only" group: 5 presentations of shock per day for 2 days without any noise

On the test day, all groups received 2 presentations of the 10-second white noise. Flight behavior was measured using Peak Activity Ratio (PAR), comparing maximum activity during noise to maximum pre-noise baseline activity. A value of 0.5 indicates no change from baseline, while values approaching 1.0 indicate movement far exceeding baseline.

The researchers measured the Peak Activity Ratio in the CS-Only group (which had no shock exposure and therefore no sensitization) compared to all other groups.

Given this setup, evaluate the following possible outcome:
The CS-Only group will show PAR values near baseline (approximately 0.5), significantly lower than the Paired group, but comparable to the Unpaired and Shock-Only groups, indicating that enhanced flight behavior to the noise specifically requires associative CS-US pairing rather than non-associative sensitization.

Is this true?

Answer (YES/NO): NO